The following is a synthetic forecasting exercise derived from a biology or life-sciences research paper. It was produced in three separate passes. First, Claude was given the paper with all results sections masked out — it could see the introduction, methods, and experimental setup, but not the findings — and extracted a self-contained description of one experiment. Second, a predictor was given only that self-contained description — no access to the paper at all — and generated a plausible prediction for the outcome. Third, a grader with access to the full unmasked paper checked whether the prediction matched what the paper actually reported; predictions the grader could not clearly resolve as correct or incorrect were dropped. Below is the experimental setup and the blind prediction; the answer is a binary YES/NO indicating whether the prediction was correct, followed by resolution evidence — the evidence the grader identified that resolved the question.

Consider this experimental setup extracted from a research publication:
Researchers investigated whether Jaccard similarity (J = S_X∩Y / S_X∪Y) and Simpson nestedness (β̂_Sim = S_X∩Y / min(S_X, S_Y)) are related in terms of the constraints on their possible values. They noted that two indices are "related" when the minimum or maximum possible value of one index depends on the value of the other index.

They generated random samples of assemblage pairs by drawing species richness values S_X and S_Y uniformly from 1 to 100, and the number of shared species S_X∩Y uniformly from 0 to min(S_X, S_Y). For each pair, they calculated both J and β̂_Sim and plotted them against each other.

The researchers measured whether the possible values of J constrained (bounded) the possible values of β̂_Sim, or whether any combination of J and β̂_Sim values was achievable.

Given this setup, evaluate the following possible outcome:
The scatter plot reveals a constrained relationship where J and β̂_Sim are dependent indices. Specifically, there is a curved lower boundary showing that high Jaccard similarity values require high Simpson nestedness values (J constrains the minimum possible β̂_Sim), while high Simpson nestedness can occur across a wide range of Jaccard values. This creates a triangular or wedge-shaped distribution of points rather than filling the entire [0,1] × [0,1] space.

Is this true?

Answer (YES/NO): NO